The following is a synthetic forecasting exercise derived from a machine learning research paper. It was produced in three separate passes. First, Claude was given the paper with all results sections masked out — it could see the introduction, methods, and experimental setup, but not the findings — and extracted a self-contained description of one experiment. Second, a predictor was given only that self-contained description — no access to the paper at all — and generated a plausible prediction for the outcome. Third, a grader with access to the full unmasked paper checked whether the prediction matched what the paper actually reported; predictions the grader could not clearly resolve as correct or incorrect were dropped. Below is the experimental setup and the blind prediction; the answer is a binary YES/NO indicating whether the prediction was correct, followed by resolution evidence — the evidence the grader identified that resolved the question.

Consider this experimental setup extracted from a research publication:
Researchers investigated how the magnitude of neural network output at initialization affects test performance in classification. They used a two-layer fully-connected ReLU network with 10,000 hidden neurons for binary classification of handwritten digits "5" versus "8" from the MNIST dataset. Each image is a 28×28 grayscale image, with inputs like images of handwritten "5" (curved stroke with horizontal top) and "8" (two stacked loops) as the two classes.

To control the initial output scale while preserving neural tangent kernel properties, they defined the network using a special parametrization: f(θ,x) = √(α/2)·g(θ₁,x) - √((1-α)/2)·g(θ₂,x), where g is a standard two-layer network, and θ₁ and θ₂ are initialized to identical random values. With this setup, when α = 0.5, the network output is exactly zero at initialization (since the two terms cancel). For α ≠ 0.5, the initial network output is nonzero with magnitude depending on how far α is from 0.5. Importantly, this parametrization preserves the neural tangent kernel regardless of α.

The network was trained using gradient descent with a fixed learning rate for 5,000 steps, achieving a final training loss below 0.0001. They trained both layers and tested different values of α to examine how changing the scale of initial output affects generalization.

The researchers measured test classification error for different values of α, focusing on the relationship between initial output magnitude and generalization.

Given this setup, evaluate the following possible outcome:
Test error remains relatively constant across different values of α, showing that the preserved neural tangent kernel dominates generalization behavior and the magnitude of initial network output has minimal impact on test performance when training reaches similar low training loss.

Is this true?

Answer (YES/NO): NO